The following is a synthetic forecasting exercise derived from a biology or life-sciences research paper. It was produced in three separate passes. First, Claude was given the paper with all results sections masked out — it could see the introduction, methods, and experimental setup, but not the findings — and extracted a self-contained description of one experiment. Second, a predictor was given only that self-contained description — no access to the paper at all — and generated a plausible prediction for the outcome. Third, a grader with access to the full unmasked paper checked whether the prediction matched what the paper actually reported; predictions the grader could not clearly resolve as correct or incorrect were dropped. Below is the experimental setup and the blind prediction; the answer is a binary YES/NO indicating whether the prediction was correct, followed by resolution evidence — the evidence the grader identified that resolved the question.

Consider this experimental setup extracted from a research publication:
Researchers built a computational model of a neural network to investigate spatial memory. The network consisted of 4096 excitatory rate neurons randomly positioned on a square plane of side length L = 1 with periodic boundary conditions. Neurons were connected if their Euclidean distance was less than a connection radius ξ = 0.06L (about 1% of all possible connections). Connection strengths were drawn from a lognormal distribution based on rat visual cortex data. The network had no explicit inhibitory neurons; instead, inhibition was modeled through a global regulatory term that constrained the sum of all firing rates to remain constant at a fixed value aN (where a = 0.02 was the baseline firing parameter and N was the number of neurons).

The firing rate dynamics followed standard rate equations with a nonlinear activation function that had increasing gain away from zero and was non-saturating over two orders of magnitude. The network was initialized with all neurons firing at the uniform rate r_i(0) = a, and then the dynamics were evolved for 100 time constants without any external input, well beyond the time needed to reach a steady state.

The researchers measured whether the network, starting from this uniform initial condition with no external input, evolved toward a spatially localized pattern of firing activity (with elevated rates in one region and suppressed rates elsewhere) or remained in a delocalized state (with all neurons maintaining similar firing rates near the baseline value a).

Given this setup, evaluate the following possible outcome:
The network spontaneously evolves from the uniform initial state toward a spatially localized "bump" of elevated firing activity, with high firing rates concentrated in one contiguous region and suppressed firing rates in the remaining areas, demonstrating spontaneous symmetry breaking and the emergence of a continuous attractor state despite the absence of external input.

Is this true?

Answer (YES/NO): NO